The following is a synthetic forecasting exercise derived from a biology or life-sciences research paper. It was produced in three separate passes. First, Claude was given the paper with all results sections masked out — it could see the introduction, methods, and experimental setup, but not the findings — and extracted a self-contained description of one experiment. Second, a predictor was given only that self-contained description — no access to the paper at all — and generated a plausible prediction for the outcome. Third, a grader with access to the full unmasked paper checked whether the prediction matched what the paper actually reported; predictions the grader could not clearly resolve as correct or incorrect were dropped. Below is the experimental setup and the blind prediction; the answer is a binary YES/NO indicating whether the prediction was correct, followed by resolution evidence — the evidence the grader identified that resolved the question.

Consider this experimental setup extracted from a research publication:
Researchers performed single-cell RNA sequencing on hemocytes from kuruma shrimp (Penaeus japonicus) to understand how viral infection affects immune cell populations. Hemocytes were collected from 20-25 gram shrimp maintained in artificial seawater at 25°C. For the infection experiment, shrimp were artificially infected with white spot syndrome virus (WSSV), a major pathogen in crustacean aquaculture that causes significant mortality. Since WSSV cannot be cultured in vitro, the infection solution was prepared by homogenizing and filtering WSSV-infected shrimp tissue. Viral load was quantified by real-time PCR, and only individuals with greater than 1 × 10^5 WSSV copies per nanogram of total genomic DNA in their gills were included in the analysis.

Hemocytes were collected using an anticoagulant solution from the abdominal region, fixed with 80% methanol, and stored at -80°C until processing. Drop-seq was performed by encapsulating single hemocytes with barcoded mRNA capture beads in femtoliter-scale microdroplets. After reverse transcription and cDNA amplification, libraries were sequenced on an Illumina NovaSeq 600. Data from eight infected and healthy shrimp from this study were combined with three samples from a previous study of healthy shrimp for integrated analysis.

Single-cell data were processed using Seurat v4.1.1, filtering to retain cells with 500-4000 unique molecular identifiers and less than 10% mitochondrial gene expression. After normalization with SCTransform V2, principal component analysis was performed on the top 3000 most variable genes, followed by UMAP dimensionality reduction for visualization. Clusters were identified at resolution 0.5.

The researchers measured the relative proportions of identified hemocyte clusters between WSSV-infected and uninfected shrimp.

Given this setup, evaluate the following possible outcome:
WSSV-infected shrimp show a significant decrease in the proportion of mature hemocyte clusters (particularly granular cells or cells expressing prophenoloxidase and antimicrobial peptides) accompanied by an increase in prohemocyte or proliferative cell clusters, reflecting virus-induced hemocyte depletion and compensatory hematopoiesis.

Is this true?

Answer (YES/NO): NO